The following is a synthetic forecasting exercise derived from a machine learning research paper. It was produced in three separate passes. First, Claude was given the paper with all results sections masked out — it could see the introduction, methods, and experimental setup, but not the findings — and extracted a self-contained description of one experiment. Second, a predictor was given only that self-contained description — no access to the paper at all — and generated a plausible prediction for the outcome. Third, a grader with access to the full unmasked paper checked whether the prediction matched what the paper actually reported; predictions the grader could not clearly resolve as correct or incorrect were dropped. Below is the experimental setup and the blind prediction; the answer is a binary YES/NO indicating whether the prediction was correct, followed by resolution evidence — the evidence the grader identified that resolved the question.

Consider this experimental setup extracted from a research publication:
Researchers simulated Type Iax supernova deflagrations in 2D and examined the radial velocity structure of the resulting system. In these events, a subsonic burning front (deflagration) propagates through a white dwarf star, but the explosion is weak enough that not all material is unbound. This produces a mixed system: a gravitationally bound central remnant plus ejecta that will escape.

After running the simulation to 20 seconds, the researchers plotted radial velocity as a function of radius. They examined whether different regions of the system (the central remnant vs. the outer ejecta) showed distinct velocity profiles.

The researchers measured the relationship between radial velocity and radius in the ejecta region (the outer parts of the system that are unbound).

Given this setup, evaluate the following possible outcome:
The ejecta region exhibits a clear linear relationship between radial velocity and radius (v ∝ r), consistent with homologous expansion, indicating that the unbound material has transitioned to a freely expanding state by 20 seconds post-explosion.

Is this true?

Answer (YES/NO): YES